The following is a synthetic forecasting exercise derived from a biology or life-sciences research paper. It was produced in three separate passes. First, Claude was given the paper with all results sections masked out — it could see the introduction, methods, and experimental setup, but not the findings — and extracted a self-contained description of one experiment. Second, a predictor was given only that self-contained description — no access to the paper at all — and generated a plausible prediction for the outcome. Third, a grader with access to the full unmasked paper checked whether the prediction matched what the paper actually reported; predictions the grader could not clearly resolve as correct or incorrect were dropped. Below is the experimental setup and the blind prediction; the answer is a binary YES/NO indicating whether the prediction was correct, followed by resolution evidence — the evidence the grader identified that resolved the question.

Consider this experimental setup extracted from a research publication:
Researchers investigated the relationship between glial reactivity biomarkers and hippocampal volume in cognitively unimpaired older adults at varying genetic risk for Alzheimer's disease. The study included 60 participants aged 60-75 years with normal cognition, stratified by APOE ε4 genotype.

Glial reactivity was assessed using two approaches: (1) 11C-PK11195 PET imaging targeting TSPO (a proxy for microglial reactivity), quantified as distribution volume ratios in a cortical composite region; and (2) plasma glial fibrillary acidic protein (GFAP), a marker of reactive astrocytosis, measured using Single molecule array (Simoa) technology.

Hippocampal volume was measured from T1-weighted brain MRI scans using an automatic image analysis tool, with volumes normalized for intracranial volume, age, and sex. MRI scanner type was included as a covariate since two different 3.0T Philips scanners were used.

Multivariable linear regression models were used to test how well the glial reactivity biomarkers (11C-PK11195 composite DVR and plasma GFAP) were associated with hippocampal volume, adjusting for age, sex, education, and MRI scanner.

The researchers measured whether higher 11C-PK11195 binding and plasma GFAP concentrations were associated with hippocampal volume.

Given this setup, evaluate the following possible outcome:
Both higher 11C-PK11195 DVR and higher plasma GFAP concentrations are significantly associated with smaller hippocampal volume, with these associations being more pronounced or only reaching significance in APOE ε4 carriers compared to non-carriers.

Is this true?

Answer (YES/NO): NO